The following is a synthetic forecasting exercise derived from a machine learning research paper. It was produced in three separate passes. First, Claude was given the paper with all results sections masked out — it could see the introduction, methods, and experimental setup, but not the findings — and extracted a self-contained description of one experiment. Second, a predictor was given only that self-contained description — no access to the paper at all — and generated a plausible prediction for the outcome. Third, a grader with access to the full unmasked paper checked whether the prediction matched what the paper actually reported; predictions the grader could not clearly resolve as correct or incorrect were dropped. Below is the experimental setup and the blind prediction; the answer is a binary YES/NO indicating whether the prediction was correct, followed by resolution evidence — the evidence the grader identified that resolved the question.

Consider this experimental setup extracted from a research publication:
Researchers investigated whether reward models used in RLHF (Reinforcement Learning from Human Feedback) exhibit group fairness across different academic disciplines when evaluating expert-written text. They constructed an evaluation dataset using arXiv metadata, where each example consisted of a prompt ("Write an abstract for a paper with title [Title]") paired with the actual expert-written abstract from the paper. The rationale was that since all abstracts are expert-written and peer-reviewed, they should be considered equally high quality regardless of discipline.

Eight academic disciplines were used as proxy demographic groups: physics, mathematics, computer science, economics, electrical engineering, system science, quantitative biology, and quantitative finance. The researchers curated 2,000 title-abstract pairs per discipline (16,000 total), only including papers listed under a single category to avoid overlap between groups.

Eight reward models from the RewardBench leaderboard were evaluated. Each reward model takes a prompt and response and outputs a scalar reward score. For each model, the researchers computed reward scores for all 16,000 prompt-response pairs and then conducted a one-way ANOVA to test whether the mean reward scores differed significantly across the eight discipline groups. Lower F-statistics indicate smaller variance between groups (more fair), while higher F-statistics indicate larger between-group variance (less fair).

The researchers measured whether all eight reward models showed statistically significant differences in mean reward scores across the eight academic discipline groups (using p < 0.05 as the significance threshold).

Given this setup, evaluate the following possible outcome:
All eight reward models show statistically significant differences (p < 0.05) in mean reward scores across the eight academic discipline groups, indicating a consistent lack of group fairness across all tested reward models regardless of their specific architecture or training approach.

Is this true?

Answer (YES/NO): YES